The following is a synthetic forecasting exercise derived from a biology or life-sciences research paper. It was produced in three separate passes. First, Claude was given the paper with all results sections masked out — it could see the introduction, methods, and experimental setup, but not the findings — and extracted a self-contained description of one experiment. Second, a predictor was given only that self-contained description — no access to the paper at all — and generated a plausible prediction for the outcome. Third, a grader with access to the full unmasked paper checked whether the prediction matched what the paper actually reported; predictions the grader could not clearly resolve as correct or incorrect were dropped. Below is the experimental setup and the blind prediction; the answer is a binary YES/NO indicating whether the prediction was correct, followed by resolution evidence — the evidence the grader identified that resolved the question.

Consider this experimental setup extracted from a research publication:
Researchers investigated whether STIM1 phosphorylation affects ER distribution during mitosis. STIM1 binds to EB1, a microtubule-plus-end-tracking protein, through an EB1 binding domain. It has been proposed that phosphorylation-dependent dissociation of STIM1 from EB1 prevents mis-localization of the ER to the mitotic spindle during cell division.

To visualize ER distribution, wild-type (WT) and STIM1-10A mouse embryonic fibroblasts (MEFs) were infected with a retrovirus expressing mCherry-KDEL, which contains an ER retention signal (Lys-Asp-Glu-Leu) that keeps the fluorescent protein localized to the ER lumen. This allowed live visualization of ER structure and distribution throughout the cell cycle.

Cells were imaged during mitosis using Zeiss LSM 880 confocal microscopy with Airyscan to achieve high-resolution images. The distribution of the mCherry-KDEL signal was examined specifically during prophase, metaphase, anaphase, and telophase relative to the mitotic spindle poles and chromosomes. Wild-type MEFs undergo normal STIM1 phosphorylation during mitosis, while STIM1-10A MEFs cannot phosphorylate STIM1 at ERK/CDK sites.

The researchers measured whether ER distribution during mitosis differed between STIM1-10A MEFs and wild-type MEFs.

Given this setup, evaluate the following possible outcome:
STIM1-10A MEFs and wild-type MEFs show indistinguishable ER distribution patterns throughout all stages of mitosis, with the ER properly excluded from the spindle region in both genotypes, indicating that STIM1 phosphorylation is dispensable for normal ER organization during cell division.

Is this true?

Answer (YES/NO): YES